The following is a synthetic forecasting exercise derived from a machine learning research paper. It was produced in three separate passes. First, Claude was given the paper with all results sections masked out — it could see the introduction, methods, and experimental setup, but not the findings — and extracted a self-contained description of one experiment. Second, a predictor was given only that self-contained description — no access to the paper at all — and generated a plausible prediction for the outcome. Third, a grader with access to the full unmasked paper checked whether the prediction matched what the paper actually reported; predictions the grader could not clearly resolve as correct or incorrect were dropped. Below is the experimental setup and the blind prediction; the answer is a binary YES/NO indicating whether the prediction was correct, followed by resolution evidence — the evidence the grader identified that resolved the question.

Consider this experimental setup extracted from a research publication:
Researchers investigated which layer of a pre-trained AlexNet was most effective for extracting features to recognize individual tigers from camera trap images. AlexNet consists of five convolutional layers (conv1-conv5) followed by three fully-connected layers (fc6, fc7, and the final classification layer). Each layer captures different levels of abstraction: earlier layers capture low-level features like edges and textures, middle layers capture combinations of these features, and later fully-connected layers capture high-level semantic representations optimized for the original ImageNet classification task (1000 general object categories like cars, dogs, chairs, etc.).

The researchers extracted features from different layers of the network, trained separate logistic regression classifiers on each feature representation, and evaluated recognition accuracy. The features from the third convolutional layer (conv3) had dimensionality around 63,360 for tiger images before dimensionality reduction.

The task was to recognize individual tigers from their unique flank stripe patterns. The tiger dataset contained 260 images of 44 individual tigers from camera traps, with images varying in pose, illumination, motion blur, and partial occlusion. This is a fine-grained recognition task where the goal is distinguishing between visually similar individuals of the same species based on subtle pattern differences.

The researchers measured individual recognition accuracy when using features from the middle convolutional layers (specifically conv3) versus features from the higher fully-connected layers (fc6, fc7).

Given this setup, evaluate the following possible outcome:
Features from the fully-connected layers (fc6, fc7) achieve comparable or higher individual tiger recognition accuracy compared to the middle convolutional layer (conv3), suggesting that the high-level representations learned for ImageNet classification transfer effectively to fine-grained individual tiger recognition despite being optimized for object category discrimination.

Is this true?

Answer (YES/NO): NO